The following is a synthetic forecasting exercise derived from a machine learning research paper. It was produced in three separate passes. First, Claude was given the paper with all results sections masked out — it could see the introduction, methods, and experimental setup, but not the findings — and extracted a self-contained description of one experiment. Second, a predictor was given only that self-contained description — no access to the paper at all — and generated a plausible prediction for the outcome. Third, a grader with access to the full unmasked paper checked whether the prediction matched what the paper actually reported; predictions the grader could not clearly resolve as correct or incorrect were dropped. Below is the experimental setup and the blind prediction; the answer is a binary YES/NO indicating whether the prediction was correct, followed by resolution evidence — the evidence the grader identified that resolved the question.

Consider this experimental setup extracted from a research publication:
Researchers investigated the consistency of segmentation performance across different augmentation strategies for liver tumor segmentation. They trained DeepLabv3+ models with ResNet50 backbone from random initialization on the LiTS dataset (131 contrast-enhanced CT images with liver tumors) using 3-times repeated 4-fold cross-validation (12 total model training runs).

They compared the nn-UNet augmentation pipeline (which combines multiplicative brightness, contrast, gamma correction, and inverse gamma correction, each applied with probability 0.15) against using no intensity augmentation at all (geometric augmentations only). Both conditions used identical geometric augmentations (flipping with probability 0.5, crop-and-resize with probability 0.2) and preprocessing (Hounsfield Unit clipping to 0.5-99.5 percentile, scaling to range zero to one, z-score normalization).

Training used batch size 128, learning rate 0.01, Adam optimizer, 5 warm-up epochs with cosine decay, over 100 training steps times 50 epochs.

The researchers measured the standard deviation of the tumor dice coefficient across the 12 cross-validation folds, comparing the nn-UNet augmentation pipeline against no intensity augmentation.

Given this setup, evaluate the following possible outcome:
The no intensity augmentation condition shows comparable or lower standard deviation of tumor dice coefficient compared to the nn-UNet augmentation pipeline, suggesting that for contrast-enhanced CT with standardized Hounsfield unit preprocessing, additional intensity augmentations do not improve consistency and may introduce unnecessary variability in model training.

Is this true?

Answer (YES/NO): NO